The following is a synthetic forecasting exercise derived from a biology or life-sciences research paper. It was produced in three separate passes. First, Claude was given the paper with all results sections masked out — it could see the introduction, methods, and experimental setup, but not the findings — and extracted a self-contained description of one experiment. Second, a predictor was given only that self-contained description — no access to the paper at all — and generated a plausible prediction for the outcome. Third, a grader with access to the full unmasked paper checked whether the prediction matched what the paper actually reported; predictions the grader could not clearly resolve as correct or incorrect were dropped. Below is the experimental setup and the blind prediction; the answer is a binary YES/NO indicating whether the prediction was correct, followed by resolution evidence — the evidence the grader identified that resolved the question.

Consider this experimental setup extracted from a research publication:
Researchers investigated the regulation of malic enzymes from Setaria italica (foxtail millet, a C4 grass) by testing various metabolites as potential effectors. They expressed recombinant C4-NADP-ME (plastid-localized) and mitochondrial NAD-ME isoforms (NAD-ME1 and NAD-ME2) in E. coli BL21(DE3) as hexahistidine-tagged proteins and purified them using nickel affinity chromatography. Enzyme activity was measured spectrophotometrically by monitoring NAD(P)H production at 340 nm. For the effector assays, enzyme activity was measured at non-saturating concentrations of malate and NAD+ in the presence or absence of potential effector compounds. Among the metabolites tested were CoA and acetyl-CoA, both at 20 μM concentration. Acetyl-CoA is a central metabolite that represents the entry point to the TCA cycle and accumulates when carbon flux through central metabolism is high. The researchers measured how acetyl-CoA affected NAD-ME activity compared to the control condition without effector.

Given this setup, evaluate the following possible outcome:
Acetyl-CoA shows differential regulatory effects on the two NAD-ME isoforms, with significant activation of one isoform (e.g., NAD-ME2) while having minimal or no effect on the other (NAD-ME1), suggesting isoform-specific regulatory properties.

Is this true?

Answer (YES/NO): YES